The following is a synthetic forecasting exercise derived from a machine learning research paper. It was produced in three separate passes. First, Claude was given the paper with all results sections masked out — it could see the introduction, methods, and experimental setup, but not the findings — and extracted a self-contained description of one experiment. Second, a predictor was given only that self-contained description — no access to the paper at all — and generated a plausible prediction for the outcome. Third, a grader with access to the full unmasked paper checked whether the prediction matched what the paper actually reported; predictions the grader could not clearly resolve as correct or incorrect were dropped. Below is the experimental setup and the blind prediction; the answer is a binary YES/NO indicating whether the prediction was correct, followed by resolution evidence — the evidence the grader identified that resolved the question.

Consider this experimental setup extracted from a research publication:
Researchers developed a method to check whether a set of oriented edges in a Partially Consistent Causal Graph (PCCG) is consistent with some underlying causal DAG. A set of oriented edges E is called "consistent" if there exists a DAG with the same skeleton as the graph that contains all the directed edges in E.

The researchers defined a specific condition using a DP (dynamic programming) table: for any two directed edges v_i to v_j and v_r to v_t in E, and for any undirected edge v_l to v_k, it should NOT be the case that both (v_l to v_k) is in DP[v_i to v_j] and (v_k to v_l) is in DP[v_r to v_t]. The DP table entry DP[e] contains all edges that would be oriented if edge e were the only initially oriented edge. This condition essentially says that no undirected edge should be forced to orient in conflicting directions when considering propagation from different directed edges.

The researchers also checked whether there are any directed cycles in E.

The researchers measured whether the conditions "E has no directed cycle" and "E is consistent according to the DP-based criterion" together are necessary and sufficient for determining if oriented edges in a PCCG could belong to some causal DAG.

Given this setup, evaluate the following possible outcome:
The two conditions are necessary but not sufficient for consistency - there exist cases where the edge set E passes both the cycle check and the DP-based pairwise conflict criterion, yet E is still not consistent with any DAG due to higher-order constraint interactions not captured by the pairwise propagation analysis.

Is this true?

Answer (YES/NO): NO